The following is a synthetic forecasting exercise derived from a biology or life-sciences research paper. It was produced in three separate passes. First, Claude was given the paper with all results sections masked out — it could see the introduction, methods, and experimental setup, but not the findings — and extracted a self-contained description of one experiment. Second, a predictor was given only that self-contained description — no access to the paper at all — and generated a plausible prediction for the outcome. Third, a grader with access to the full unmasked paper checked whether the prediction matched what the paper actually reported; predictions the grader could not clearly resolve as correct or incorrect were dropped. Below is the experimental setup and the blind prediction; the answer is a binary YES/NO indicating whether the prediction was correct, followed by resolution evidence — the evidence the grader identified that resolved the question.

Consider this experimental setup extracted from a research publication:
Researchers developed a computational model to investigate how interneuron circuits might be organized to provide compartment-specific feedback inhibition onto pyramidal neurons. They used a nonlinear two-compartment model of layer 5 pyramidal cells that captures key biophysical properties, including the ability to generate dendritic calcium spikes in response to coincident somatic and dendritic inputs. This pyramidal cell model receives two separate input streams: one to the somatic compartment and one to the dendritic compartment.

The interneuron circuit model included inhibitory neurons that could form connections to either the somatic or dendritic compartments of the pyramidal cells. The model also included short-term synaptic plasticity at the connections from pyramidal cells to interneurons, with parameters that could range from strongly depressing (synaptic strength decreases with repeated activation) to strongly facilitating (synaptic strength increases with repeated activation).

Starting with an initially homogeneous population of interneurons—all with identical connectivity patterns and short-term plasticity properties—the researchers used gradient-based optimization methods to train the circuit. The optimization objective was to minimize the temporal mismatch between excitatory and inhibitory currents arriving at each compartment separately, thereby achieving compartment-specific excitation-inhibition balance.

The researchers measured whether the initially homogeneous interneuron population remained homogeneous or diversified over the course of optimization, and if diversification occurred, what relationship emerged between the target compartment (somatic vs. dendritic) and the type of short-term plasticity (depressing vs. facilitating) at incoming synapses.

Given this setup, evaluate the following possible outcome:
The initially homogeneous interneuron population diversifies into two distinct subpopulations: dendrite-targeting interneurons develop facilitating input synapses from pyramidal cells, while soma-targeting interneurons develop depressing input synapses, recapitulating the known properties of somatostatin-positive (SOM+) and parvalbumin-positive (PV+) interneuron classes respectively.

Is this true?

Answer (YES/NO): YES